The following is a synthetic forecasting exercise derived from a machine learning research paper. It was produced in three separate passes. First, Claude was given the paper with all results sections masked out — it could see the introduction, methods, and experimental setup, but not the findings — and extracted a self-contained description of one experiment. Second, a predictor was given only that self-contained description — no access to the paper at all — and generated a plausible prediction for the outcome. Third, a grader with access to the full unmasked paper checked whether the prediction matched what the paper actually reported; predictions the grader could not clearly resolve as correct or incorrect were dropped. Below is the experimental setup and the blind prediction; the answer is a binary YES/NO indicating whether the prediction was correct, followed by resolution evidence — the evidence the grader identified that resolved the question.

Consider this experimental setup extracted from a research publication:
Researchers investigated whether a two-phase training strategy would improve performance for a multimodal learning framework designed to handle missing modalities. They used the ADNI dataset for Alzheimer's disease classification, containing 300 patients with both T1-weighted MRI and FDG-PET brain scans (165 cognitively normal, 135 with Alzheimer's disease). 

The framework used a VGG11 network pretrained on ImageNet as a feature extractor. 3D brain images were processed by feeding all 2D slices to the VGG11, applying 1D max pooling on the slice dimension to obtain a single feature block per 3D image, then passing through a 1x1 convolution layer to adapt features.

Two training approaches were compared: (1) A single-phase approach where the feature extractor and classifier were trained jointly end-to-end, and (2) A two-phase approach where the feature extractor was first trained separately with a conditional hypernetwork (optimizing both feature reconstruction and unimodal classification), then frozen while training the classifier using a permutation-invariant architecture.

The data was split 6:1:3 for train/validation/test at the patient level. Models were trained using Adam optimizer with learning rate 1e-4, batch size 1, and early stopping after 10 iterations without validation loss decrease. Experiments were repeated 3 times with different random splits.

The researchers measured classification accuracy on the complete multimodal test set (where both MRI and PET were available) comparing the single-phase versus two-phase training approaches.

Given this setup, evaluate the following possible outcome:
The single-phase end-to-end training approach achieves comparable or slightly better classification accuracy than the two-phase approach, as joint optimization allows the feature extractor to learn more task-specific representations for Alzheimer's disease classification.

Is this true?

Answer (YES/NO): NO